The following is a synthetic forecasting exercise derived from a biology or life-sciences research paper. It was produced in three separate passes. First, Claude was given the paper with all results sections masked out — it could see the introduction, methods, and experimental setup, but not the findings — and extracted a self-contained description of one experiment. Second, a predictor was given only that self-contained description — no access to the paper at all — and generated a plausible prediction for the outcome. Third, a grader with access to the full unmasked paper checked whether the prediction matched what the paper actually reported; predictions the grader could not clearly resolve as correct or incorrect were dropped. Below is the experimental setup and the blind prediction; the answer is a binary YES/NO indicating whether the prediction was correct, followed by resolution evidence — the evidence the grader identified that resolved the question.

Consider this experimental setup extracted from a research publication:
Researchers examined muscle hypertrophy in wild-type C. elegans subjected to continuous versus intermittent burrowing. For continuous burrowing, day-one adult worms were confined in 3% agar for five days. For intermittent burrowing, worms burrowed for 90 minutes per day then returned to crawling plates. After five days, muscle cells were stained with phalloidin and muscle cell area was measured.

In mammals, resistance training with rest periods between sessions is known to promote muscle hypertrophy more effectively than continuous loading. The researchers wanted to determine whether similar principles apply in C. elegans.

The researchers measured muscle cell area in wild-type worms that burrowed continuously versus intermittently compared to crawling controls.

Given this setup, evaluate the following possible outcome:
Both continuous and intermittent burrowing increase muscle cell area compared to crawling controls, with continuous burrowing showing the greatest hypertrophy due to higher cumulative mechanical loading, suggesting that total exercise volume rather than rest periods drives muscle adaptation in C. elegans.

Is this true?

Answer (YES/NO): NO